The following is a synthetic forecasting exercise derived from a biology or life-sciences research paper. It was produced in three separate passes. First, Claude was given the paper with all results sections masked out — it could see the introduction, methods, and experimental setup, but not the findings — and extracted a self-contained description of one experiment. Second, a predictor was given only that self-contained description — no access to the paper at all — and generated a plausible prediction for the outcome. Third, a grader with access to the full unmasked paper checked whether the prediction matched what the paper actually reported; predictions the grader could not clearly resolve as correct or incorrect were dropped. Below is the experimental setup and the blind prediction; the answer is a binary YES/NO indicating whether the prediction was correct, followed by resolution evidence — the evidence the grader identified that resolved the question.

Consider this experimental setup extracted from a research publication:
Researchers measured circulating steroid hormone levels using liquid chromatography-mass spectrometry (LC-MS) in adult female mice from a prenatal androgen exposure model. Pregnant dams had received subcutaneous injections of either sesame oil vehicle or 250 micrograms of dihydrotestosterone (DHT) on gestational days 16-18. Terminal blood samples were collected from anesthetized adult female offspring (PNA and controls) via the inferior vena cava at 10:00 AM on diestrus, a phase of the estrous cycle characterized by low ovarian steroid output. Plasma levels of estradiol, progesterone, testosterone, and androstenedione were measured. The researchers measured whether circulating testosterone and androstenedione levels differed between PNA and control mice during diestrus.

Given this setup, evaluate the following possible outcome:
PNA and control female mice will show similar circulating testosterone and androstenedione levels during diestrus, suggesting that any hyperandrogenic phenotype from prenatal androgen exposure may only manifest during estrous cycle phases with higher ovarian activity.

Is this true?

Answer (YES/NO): YES